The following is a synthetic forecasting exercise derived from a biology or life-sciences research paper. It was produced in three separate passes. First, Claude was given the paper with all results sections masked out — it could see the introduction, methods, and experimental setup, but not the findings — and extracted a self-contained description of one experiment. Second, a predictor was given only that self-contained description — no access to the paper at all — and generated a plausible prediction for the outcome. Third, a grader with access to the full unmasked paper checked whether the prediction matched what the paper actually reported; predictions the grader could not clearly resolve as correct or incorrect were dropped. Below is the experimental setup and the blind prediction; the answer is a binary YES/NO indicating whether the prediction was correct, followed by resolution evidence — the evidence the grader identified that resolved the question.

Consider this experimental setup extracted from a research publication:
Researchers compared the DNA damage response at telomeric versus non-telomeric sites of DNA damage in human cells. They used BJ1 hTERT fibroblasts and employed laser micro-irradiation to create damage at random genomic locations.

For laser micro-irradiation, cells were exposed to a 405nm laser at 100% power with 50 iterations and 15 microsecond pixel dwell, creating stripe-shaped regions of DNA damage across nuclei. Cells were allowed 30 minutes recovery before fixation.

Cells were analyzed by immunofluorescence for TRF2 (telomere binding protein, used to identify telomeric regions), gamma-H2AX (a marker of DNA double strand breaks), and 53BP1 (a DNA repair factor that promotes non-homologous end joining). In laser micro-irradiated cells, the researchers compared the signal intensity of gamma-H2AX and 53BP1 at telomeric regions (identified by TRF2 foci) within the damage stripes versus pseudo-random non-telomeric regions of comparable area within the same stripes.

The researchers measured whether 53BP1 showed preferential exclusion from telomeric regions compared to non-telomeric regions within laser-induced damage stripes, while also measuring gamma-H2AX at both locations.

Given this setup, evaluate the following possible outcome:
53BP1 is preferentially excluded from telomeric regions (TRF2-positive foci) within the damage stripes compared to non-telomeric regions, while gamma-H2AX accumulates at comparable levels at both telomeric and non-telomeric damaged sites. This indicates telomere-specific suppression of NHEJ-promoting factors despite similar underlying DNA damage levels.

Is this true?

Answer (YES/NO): YES